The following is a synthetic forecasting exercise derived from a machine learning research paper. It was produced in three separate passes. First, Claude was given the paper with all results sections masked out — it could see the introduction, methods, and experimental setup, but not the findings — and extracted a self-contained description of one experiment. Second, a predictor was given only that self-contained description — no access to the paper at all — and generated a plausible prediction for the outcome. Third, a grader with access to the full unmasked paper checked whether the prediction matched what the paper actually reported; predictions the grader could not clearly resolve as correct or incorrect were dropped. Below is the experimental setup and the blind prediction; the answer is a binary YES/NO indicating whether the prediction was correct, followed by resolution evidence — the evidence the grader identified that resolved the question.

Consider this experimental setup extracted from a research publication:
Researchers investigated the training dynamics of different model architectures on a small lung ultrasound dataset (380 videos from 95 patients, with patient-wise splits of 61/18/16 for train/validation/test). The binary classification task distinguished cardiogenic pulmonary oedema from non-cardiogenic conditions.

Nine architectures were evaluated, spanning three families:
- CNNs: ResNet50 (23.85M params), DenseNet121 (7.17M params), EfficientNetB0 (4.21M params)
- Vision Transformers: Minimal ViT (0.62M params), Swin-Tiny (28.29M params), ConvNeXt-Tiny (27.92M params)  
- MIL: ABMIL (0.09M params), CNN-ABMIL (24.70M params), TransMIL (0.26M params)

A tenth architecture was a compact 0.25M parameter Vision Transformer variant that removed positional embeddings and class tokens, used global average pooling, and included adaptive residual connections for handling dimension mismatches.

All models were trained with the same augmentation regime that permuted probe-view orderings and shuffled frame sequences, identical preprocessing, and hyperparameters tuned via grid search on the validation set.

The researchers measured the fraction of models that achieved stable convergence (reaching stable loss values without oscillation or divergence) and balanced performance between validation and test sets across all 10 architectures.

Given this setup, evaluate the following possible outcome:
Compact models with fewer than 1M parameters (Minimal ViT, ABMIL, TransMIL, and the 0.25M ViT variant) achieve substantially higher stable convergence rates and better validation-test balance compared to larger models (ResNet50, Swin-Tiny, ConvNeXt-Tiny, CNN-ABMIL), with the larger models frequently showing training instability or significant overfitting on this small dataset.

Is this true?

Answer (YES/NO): NO